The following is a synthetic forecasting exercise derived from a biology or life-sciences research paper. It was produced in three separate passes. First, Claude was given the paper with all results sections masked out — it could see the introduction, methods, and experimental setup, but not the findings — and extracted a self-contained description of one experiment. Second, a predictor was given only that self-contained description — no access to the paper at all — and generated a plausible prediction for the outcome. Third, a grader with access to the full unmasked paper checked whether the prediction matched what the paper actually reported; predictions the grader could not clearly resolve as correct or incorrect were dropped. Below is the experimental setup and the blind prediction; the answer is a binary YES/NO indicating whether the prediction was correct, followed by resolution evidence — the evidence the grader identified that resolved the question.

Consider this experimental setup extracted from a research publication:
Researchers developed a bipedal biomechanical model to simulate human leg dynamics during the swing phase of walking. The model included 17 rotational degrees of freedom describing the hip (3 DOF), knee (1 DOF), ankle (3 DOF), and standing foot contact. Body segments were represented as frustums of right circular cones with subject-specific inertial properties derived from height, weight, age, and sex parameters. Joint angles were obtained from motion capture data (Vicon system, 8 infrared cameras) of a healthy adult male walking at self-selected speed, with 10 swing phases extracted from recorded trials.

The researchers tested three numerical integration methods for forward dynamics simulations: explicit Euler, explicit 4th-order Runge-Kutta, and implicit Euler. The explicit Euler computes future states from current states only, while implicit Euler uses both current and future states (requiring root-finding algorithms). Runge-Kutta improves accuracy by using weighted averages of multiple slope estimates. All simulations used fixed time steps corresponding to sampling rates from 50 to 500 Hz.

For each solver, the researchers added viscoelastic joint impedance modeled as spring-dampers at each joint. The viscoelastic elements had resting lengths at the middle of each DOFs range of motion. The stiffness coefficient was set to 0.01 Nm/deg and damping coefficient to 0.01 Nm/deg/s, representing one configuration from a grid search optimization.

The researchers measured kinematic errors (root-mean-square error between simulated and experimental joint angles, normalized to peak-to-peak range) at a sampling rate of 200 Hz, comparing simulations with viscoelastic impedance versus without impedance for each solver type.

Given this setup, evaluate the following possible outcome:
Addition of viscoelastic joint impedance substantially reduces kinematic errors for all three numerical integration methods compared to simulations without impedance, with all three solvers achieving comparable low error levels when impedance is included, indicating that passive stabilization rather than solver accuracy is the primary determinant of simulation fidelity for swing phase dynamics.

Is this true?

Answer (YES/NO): NO